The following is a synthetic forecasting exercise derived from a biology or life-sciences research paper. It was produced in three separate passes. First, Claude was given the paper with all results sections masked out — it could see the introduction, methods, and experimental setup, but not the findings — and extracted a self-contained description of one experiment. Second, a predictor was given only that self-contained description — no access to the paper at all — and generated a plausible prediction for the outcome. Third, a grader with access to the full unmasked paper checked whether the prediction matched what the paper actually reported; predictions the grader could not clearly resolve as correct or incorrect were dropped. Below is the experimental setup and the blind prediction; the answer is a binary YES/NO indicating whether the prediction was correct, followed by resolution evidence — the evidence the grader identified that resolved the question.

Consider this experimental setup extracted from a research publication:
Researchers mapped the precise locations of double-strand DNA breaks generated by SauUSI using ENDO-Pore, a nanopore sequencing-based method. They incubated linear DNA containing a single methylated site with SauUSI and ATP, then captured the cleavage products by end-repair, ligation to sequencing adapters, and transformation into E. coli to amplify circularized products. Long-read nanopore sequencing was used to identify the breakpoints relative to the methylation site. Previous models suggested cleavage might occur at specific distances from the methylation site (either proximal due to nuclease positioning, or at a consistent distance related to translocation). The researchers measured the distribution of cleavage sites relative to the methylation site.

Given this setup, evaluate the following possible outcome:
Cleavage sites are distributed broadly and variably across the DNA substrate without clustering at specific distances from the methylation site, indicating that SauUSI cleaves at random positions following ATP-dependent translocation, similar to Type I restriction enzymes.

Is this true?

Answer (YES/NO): NO